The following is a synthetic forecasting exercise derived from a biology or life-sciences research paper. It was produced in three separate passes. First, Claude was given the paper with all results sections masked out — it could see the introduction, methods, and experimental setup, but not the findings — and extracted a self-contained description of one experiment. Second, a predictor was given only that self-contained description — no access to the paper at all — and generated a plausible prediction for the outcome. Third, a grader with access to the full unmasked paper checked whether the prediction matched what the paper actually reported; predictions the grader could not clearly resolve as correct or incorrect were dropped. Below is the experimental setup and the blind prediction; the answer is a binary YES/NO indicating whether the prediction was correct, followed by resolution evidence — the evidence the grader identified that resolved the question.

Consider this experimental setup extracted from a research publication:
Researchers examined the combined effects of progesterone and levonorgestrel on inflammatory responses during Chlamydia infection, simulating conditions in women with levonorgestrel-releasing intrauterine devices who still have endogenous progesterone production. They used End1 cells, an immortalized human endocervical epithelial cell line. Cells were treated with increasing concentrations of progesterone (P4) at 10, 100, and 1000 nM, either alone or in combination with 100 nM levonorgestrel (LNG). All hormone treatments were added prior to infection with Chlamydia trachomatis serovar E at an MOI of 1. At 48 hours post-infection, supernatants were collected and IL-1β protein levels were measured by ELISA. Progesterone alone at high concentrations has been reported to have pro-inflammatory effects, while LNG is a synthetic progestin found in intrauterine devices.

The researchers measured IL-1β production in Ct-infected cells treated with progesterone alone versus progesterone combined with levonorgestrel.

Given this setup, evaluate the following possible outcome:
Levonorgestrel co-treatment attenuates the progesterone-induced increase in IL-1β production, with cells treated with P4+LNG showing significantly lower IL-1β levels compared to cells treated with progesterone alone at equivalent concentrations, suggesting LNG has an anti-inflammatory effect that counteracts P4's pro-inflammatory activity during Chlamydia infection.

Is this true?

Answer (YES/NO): YES